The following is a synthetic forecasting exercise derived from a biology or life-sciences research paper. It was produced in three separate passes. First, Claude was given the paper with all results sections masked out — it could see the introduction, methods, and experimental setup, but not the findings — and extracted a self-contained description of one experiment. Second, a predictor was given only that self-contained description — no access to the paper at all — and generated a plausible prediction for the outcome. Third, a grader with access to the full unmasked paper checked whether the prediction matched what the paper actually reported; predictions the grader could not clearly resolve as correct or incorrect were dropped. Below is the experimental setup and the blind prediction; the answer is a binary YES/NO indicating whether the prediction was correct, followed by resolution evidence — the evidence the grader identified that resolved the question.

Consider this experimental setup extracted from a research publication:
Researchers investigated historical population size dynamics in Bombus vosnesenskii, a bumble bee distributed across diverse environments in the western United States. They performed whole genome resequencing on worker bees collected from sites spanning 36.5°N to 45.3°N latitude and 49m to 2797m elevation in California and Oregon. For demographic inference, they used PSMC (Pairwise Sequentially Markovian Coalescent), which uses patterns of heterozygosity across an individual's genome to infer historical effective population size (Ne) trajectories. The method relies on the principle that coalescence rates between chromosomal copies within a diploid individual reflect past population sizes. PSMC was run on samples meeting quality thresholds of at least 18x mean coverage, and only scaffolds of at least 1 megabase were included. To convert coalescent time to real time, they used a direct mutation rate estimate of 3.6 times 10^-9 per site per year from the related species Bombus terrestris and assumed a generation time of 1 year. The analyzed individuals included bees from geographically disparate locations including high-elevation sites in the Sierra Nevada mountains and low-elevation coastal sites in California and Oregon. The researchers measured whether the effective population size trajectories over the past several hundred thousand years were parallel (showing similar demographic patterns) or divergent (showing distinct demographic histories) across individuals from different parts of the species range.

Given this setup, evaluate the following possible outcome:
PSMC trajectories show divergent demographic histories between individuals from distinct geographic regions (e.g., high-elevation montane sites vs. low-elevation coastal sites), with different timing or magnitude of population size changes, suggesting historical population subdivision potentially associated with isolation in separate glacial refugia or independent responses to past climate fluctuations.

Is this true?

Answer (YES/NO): NO